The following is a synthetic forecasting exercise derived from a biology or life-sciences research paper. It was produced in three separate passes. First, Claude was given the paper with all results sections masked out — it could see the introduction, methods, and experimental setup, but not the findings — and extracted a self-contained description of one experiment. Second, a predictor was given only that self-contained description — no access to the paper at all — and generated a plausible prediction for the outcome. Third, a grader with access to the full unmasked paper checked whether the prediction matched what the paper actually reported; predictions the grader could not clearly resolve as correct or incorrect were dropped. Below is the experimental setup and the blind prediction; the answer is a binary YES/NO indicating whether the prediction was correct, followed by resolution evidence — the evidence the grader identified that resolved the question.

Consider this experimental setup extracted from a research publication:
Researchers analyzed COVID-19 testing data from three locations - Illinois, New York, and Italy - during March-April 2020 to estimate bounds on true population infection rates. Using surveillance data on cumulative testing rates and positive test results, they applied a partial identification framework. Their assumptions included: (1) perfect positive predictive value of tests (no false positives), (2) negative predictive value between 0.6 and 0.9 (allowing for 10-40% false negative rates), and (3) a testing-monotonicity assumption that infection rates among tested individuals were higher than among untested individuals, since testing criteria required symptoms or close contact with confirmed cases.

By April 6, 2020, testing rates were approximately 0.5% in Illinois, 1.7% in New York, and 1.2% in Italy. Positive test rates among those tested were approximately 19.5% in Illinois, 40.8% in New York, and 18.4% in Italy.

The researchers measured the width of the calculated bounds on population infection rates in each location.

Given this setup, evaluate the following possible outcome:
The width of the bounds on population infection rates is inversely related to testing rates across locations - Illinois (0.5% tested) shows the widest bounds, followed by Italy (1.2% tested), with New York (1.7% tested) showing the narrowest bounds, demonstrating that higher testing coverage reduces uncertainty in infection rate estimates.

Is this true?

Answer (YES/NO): NO